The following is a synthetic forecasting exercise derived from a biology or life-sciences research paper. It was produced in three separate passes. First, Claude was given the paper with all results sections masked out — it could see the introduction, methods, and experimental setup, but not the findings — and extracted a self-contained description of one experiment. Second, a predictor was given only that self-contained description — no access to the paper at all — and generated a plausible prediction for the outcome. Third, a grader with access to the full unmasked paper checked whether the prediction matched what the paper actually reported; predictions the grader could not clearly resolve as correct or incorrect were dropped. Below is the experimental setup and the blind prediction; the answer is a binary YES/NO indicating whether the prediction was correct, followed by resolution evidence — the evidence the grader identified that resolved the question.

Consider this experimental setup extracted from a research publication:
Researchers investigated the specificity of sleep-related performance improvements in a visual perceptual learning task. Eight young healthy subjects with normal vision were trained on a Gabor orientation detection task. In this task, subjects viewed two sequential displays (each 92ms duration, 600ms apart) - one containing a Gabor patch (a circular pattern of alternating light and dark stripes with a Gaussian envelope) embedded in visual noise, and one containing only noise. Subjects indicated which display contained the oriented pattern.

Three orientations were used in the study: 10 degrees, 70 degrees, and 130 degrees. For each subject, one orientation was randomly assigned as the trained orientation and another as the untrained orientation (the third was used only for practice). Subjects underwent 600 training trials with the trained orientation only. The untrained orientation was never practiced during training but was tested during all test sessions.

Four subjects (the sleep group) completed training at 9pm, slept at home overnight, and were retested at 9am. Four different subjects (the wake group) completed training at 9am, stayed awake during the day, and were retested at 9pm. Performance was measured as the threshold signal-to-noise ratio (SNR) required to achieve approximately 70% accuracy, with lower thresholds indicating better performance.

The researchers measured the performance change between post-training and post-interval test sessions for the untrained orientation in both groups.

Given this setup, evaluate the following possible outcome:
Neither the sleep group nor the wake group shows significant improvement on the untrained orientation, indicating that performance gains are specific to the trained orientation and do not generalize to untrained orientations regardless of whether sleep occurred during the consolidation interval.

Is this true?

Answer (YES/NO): YES